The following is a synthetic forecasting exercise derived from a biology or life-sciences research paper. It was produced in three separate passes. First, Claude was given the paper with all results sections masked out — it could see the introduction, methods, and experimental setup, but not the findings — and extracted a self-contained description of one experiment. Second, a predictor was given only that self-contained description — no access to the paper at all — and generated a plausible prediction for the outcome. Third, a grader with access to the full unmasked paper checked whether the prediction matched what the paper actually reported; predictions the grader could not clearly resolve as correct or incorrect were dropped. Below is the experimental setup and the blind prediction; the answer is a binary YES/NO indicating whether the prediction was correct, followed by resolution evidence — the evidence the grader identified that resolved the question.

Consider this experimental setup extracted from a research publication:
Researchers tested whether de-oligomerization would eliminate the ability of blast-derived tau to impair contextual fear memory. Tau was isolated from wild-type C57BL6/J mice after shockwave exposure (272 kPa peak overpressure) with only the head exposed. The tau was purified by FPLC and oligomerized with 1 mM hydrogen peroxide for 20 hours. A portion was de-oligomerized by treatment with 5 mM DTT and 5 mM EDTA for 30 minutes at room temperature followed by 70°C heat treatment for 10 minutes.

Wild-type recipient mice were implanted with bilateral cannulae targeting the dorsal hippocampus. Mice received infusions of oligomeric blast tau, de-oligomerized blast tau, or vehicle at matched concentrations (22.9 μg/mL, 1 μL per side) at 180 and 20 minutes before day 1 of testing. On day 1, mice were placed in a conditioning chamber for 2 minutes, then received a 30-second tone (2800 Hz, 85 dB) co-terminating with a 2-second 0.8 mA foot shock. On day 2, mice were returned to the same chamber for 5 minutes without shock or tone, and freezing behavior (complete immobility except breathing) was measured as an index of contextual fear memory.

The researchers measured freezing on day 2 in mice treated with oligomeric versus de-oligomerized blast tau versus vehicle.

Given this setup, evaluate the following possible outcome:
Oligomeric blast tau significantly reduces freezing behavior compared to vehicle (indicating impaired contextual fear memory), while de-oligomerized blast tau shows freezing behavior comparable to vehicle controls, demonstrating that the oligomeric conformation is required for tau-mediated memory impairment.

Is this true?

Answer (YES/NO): YES